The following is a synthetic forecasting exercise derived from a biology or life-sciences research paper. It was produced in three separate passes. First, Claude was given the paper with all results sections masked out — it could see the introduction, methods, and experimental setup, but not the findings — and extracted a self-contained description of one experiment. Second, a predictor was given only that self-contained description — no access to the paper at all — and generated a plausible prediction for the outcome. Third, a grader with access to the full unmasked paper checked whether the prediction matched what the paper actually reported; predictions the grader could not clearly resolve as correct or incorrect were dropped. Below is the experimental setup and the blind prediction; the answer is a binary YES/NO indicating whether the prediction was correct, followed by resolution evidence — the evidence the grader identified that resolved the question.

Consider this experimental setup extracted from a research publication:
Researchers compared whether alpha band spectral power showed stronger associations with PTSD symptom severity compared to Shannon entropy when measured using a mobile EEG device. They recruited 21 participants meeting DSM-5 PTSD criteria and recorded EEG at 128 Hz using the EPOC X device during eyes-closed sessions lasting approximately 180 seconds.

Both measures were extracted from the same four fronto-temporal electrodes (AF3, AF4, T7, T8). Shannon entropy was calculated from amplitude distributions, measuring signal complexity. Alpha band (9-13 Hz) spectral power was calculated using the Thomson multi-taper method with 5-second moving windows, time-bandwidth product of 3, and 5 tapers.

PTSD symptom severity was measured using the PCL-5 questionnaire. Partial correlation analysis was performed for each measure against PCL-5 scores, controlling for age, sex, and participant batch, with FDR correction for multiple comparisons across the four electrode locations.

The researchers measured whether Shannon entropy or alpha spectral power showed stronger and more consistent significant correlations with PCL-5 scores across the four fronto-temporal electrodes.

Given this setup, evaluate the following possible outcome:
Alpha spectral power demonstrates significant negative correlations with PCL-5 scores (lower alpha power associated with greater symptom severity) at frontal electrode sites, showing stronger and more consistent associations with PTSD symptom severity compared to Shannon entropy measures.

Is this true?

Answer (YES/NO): NO